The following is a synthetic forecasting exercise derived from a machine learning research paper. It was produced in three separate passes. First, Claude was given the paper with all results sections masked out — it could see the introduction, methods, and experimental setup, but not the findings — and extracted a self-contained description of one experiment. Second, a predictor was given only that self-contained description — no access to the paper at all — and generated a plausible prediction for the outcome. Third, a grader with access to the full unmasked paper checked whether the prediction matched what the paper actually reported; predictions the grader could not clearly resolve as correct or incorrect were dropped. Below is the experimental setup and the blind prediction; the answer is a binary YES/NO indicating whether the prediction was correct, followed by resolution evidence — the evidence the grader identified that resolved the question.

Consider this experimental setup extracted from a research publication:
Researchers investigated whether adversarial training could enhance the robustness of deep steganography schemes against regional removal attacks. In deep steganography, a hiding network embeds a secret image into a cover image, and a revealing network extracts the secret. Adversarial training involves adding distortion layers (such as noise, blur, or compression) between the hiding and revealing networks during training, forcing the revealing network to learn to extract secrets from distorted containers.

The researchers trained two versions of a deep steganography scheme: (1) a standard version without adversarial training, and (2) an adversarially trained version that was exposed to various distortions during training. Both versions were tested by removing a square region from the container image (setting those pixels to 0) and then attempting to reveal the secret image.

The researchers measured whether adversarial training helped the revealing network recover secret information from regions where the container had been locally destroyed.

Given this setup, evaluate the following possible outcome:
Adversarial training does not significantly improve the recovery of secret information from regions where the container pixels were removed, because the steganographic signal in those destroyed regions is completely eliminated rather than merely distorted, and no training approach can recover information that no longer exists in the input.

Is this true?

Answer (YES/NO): YES